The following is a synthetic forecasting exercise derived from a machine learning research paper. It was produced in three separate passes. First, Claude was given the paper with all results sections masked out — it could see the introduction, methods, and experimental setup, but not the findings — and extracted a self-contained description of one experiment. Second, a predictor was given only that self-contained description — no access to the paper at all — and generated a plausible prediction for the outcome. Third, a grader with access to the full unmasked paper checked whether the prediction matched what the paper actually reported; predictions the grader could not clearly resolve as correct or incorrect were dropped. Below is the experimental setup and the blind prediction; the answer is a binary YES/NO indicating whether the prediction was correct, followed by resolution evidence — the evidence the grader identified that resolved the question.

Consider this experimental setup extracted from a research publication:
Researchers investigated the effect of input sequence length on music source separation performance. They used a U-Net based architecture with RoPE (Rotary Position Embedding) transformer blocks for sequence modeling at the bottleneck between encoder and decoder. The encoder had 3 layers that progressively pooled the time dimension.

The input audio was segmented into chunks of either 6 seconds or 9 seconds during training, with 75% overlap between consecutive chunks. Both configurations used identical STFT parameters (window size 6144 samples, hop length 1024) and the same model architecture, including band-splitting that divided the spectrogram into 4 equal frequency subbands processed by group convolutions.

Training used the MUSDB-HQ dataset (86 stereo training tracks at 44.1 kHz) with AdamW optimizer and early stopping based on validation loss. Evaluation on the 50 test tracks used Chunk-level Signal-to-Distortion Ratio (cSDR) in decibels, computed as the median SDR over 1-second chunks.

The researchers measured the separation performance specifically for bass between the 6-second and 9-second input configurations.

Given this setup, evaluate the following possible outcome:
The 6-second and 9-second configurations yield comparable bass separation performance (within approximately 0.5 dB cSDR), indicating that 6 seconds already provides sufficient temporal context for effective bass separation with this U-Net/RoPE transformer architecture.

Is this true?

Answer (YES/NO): NO